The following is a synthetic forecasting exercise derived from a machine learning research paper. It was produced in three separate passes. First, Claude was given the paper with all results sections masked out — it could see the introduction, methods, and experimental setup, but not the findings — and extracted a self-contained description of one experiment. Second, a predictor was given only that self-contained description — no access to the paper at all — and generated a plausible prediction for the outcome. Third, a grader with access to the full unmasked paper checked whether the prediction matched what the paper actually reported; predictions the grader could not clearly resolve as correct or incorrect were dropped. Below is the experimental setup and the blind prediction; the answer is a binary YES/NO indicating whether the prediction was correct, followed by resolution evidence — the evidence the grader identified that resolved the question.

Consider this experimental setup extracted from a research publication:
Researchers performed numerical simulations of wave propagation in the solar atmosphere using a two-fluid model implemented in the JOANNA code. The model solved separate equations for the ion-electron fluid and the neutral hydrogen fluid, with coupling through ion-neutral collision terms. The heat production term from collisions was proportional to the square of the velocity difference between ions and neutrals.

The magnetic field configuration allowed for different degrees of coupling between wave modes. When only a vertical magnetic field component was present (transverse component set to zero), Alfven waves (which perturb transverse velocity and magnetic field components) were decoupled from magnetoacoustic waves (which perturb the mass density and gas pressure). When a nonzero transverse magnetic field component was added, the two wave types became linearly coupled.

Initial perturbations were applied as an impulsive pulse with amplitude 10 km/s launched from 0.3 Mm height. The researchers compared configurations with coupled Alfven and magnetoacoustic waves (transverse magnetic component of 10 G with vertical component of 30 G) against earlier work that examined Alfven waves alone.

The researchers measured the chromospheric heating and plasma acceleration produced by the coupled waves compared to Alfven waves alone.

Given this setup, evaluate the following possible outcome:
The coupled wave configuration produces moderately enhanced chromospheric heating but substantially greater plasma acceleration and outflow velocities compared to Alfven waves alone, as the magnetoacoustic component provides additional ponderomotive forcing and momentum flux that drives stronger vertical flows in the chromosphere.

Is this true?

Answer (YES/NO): NO